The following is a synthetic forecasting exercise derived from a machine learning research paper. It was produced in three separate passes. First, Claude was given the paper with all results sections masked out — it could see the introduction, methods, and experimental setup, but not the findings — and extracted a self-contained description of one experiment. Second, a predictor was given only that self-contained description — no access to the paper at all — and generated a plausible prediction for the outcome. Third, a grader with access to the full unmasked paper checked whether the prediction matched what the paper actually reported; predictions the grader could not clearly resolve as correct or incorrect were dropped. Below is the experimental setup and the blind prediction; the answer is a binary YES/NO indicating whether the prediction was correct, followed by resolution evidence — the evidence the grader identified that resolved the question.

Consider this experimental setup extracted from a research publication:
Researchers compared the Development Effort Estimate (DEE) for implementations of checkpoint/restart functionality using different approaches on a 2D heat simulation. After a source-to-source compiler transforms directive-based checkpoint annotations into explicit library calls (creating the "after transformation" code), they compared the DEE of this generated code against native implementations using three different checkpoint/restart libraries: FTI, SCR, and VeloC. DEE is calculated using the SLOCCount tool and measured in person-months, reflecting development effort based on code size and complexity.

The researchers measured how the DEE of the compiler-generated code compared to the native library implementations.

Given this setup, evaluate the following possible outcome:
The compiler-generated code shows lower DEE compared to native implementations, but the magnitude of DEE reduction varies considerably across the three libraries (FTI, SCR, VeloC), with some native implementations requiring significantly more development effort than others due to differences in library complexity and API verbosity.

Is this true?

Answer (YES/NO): NO